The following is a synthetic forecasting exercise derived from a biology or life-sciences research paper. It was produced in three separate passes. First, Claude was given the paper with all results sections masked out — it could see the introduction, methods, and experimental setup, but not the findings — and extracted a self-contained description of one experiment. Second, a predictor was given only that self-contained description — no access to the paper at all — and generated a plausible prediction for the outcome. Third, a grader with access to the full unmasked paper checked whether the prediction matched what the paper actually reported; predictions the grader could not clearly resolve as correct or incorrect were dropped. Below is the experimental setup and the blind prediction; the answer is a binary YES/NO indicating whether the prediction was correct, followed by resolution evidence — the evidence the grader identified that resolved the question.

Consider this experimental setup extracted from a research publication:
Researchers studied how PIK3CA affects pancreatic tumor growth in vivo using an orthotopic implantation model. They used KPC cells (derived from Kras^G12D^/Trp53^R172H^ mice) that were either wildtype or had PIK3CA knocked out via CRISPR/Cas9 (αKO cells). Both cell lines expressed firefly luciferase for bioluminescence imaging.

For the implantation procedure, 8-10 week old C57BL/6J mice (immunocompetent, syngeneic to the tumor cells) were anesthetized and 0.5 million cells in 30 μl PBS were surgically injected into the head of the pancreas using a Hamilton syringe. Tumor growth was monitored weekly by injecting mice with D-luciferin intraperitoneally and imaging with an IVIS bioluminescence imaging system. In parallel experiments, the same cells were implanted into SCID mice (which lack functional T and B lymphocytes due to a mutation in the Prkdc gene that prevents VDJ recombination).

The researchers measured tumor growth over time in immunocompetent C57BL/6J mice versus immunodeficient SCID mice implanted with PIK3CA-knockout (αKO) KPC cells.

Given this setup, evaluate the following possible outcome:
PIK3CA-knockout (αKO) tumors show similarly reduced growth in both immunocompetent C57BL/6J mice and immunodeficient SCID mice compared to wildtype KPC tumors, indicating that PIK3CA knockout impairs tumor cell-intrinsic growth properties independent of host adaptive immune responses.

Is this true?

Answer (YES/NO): NO